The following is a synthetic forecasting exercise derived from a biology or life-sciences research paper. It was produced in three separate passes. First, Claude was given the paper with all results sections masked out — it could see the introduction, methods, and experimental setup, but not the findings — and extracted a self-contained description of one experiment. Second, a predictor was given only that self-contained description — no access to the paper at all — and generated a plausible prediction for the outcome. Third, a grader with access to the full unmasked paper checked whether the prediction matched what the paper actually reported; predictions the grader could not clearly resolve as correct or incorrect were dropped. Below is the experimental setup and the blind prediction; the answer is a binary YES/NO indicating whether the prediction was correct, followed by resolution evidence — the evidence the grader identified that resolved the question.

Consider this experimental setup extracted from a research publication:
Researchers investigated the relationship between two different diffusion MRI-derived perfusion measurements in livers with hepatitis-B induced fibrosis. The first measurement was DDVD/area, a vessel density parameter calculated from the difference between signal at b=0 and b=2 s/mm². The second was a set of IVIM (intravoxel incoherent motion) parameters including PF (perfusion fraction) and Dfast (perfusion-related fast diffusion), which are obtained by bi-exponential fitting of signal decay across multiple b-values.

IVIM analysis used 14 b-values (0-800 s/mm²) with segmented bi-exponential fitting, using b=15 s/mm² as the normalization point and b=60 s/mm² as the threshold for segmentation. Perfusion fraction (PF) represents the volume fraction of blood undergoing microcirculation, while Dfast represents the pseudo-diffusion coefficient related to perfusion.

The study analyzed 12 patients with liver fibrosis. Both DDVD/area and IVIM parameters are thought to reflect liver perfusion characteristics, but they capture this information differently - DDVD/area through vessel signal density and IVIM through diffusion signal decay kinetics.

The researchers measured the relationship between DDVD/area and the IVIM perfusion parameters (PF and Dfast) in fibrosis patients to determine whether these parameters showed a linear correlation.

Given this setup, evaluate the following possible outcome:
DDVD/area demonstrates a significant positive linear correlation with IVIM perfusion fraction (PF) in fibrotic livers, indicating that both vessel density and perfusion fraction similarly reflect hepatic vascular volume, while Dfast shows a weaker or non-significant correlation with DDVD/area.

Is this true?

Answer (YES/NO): NO